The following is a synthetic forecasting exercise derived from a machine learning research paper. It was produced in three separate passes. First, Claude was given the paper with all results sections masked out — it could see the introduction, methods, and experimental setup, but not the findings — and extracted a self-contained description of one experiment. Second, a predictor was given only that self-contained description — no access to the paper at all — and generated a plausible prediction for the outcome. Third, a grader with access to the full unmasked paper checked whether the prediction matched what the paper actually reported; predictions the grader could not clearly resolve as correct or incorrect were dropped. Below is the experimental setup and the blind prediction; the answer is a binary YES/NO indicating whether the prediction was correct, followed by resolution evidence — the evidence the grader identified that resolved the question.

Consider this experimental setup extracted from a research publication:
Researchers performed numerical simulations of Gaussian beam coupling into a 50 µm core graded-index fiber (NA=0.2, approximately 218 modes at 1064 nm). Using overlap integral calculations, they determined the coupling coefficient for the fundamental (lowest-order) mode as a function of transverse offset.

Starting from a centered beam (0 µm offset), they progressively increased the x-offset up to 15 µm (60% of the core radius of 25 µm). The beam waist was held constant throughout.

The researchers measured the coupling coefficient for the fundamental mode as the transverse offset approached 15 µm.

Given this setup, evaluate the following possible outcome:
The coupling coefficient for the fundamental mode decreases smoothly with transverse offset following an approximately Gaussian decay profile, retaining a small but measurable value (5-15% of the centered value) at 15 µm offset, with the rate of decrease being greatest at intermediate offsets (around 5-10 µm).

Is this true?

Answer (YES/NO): NO